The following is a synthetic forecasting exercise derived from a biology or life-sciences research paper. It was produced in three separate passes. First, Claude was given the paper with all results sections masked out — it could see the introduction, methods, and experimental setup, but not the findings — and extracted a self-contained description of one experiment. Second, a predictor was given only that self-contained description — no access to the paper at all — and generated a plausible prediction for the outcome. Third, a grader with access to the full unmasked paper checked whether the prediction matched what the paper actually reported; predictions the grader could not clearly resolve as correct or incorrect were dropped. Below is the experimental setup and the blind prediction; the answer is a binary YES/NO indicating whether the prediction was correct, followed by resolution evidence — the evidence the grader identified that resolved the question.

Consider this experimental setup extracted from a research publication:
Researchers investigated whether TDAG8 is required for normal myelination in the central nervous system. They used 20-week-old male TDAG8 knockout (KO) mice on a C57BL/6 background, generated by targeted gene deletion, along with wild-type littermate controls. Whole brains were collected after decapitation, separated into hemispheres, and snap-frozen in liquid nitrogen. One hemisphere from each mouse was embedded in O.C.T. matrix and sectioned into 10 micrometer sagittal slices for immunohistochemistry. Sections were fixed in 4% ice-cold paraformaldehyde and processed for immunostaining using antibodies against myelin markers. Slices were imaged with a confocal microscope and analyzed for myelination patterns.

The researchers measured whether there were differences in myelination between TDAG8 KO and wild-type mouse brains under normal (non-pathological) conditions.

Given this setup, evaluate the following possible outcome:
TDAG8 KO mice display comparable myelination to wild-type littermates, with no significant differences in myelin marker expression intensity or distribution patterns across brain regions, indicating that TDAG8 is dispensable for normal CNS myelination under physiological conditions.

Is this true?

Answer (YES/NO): YES